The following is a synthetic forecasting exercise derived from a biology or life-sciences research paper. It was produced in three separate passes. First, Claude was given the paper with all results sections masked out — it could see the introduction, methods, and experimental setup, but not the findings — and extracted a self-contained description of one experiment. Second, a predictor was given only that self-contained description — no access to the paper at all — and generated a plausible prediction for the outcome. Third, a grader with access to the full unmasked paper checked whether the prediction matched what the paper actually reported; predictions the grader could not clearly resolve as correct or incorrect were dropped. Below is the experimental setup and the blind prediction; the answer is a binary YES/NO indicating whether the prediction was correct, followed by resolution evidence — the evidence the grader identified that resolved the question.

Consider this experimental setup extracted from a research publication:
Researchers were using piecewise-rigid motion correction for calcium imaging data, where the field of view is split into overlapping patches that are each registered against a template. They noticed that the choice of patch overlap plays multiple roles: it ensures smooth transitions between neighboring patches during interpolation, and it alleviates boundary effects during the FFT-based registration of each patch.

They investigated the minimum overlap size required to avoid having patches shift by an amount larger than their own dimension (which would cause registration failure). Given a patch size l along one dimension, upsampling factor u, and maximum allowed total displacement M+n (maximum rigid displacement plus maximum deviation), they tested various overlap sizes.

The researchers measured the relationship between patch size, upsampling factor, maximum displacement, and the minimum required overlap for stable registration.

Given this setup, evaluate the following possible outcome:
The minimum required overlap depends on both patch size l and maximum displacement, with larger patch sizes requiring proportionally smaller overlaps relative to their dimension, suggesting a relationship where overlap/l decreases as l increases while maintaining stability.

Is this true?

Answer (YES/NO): NO